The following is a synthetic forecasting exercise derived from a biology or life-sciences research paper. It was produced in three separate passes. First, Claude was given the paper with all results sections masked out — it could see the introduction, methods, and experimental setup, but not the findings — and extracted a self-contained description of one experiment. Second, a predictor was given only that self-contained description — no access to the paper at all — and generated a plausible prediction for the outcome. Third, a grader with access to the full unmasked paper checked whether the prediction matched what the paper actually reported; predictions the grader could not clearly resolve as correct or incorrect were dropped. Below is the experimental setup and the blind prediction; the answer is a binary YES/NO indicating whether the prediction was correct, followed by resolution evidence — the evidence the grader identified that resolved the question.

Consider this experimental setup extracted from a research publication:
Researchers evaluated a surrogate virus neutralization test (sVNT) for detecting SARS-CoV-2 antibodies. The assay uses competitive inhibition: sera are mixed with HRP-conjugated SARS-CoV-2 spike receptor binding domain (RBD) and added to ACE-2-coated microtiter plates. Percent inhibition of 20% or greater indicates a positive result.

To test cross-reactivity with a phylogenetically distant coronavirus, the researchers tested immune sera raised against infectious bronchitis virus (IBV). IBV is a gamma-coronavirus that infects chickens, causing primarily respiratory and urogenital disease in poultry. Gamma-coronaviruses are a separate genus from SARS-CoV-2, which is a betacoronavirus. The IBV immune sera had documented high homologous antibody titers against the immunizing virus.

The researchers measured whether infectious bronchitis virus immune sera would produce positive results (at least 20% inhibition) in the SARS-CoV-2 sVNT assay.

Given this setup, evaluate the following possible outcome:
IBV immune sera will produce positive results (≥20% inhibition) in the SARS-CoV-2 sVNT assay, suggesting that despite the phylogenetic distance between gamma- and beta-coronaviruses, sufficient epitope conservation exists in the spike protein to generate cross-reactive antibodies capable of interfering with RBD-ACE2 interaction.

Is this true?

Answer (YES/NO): NO